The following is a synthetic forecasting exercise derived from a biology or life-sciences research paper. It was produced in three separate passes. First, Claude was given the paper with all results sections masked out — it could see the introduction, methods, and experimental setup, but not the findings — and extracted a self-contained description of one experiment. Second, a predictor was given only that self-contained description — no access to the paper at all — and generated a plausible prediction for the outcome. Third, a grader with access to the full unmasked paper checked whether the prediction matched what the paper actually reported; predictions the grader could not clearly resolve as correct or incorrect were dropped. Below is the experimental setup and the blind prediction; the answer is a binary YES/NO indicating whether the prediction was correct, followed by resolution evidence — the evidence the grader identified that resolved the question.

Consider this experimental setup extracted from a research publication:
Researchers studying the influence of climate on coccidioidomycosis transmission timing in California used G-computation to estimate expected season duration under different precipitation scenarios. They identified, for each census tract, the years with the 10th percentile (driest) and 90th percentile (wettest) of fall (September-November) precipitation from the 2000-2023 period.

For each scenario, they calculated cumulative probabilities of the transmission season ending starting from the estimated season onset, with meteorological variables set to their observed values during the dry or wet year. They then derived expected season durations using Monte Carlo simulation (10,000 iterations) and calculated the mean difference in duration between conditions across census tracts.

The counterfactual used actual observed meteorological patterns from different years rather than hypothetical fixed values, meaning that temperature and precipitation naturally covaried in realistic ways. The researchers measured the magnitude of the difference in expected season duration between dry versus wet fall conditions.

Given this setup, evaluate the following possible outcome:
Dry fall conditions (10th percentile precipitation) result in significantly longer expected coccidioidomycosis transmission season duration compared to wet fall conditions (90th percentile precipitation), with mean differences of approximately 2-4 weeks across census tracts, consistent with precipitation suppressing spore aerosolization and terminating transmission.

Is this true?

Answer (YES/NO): NO